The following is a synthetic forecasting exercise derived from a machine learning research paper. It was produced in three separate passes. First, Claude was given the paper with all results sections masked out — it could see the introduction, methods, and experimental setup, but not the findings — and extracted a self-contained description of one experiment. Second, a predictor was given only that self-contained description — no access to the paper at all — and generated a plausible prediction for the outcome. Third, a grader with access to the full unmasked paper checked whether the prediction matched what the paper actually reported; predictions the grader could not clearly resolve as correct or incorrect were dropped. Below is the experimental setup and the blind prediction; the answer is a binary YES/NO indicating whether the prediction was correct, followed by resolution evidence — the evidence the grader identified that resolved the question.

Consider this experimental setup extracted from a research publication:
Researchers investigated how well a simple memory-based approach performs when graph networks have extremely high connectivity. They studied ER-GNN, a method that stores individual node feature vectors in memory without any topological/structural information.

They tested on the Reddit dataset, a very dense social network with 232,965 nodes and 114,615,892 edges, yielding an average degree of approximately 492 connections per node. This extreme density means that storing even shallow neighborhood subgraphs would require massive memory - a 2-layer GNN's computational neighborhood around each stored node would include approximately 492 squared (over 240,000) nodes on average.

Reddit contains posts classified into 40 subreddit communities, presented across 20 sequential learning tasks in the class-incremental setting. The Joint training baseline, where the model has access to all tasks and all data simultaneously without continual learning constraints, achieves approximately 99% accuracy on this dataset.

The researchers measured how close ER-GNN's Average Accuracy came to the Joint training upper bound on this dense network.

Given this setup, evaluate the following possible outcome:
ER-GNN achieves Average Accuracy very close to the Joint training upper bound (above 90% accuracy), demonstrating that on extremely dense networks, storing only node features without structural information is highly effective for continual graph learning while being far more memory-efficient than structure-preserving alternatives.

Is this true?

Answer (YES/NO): NO